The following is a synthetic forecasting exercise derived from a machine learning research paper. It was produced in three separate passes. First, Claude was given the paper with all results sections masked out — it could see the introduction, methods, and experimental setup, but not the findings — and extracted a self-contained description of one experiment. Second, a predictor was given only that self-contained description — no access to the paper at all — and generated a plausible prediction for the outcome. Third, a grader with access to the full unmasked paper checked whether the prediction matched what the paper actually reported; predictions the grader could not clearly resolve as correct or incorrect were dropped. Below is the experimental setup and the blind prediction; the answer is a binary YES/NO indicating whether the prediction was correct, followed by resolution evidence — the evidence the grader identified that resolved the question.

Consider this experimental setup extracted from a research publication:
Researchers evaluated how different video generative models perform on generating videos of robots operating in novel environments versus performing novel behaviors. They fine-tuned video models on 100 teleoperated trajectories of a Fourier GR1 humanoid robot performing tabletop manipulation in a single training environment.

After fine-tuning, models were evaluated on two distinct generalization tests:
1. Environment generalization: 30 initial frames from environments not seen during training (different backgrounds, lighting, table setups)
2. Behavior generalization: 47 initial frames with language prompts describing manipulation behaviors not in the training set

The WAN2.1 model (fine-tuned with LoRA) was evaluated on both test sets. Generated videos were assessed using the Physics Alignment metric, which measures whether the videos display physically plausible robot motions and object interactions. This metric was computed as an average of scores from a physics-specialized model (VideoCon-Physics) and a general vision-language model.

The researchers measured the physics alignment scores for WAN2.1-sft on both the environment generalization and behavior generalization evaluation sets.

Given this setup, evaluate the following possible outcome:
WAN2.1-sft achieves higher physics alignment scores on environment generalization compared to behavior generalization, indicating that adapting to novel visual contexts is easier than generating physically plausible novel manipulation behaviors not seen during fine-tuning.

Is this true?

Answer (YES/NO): YES